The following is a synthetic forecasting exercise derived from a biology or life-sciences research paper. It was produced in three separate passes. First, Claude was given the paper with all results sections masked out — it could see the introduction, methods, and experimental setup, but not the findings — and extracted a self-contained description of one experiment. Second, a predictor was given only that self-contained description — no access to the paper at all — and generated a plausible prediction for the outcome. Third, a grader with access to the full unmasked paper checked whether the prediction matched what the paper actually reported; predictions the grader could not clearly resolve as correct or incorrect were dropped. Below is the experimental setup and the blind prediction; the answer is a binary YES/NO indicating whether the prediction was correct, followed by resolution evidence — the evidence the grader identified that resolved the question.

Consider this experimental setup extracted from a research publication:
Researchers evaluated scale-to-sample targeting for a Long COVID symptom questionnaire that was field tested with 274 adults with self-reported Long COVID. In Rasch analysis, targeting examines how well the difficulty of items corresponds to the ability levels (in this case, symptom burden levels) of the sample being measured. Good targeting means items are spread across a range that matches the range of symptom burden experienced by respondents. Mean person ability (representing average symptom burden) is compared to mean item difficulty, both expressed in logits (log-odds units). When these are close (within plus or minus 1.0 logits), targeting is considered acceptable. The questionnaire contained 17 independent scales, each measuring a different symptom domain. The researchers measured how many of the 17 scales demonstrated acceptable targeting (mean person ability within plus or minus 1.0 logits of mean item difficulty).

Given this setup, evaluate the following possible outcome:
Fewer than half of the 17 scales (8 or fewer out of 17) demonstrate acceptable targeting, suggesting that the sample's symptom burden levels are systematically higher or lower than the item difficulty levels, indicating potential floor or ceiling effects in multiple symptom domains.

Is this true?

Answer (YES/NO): YES